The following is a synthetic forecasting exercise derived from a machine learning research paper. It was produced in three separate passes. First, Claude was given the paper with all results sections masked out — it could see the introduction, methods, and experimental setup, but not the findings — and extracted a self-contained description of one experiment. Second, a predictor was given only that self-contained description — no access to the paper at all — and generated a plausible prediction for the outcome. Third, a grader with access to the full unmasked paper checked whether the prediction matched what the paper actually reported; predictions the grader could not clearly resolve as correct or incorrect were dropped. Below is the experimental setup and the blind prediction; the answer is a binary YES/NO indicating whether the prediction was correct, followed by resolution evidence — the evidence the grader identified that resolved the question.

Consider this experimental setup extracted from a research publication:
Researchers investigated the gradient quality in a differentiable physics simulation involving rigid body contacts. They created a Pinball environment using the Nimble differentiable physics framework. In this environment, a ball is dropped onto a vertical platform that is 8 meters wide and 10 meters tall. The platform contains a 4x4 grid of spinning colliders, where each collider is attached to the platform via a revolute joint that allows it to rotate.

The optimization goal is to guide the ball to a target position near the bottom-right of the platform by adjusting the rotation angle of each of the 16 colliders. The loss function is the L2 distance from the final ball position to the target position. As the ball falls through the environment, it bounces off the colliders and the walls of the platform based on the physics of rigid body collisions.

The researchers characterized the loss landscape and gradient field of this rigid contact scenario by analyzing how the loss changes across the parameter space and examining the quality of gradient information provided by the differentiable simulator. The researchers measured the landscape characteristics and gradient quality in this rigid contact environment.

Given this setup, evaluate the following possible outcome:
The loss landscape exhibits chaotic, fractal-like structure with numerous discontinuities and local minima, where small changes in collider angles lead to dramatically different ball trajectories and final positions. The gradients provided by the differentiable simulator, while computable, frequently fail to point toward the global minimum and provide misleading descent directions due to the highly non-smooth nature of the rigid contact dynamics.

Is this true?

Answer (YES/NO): NO